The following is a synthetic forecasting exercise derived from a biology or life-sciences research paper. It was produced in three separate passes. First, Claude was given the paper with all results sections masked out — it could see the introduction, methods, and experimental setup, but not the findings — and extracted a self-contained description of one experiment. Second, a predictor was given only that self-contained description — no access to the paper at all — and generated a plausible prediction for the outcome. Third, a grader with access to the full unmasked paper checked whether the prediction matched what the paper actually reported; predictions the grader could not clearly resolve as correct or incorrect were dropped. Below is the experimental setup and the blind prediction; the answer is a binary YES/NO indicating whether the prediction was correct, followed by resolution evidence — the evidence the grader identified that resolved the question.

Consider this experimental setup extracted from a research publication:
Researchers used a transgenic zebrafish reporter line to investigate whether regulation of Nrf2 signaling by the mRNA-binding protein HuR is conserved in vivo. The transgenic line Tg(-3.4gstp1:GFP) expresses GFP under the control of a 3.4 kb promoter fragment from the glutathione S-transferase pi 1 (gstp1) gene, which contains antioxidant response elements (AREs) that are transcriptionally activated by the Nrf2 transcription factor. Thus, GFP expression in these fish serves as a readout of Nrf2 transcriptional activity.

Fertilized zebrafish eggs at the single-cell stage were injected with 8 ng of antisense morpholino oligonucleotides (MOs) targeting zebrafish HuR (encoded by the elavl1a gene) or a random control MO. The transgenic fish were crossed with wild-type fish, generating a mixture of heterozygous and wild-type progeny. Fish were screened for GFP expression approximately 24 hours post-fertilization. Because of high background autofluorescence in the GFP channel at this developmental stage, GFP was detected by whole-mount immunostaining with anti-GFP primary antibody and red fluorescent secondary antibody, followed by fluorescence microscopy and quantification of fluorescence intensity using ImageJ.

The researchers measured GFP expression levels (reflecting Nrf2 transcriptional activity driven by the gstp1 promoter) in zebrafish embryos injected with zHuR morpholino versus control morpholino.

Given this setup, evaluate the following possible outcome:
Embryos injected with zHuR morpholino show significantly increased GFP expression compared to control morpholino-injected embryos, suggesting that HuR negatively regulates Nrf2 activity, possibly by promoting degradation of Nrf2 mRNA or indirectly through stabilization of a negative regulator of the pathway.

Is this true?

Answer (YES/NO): NO